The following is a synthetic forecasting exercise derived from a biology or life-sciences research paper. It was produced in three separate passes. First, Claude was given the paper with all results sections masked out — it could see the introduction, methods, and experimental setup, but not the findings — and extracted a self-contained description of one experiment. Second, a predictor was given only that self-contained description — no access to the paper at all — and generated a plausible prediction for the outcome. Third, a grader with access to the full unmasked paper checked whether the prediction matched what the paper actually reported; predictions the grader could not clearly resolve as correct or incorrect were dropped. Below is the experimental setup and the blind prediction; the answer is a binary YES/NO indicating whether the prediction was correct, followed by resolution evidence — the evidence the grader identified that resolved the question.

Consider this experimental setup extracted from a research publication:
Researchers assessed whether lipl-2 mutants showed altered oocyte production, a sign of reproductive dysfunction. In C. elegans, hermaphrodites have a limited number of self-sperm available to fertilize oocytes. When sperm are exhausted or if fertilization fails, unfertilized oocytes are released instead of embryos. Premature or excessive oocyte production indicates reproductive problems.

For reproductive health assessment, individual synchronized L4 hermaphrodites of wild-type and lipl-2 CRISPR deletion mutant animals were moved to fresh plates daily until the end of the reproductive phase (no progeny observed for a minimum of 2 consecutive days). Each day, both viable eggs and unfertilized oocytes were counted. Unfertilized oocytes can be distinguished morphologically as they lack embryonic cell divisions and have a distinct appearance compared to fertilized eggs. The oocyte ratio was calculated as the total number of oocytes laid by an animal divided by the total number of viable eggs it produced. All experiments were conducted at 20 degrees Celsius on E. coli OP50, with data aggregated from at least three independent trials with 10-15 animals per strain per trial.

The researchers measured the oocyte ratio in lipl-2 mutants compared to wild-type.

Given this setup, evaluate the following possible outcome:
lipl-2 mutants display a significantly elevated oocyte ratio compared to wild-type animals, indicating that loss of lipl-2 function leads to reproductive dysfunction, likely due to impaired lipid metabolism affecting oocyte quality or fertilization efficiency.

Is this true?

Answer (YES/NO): NO